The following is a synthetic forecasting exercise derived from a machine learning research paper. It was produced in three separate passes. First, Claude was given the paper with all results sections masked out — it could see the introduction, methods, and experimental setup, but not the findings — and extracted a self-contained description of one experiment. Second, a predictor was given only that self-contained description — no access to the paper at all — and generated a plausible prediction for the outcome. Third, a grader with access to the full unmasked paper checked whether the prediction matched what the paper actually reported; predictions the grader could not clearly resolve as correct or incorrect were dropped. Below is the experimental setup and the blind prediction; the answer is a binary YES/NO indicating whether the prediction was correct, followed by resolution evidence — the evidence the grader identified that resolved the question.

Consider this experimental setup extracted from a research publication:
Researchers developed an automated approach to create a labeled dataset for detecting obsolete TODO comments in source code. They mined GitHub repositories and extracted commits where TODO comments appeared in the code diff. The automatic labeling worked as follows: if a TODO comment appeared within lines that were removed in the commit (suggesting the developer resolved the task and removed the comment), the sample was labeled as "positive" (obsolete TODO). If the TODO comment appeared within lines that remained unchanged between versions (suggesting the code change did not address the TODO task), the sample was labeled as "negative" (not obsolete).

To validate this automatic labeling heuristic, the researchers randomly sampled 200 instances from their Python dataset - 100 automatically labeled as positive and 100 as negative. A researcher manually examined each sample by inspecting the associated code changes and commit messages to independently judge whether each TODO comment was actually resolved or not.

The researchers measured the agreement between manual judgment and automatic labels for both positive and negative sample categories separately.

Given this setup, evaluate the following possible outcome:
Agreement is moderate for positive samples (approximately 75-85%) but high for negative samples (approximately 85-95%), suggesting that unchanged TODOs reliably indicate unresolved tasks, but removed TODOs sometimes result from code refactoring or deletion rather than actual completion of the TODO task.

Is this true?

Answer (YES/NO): NO